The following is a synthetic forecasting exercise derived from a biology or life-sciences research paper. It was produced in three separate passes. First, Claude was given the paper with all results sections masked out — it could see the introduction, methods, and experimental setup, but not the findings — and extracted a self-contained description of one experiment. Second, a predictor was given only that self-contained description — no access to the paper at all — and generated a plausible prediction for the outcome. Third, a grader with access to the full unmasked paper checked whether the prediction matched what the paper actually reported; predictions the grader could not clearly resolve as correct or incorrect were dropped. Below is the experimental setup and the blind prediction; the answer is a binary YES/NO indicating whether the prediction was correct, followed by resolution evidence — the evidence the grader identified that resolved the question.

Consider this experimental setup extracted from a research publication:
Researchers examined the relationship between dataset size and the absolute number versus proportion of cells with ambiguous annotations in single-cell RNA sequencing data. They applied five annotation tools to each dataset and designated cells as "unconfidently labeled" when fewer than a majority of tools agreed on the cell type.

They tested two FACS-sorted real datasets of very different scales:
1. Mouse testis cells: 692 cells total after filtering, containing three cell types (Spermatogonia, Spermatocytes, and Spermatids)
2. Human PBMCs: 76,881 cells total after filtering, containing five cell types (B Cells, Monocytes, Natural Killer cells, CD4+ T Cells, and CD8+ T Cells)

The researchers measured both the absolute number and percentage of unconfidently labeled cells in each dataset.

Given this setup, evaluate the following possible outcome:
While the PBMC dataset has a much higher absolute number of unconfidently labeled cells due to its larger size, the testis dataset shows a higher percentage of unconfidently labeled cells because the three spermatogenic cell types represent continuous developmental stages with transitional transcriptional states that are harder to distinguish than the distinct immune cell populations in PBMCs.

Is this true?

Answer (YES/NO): YES